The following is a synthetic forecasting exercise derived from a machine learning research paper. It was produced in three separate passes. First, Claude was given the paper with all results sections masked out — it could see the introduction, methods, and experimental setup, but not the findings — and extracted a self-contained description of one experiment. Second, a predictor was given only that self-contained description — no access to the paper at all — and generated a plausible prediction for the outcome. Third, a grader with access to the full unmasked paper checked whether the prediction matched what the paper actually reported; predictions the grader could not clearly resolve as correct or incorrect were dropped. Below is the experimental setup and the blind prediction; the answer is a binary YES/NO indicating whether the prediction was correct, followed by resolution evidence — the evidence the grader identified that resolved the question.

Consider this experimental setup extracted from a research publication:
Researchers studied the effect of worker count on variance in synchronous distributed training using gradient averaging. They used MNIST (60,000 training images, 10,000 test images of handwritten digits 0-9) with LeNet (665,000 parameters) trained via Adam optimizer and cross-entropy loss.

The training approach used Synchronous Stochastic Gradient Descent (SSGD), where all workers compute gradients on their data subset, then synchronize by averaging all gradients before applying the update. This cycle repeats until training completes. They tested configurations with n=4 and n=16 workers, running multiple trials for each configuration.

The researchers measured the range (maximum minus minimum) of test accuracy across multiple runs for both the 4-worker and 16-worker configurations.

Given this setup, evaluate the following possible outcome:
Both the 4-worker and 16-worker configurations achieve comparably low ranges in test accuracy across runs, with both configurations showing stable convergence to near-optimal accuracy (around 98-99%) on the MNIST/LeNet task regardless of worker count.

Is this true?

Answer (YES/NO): NO